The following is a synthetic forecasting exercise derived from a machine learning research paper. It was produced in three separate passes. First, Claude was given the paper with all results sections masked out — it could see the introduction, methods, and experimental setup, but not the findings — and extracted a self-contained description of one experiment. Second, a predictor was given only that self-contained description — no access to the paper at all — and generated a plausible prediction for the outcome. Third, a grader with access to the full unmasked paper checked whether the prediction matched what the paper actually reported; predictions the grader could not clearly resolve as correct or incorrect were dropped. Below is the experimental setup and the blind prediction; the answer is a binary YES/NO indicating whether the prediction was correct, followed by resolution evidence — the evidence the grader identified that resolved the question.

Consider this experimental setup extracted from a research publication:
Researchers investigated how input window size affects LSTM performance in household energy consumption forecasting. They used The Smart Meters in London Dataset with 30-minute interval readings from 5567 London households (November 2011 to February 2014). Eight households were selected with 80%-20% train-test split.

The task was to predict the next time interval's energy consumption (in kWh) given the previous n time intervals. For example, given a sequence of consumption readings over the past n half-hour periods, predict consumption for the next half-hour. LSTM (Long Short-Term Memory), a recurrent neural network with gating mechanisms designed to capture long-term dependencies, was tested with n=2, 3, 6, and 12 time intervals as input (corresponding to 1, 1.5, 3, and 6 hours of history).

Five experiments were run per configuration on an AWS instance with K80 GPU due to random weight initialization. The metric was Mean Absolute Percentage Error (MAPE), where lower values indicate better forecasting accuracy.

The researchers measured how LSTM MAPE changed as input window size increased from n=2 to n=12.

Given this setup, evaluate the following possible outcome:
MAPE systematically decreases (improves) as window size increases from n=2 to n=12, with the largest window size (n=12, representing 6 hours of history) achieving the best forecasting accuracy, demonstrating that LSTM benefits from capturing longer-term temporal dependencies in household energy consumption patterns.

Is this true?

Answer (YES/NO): NO